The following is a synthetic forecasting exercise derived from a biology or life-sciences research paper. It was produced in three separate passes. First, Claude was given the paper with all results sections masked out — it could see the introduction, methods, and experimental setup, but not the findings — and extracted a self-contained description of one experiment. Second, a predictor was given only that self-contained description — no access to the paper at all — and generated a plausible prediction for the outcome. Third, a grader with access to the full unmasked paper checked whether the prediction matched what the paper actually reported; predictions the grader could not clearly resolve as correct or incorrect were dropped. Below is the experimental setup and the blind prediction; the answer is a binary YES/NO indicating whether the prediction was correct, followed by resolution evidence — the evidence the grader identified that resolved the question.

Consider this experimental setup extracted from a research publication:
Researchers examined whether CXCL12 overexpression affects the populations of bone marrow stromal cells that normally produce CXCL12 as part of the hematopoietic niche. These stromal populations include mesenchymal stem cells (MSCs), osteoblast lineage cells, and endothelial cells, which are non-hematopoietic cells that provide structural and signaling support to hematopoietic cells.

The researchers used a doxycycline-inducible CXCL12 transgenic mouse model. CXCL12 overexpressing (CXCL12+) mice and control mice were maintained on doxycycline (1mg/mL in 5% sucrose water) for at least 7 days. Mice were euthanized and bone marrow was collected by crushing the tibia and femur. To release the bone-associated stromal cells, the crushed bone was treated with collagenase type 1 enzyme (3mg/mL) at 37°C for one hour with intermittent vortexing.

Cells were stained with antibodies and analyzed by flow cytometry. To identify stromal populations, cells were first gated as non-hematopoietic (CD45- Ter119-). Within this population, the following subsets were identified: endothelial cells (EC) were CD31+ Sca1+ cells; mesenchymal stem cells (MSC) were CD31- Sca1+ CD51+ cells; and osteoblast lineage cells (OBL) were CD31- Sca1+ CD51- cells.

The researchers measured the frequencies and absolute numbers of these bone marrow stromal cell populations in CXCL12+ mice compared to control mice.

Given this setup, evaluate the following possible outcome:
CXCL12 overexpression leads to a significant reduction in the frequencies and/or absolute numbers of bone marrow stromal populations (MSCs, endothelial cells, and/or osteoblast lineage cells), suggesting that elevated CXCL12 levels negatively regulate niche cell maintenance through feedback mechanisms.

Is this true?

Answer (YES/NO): NO